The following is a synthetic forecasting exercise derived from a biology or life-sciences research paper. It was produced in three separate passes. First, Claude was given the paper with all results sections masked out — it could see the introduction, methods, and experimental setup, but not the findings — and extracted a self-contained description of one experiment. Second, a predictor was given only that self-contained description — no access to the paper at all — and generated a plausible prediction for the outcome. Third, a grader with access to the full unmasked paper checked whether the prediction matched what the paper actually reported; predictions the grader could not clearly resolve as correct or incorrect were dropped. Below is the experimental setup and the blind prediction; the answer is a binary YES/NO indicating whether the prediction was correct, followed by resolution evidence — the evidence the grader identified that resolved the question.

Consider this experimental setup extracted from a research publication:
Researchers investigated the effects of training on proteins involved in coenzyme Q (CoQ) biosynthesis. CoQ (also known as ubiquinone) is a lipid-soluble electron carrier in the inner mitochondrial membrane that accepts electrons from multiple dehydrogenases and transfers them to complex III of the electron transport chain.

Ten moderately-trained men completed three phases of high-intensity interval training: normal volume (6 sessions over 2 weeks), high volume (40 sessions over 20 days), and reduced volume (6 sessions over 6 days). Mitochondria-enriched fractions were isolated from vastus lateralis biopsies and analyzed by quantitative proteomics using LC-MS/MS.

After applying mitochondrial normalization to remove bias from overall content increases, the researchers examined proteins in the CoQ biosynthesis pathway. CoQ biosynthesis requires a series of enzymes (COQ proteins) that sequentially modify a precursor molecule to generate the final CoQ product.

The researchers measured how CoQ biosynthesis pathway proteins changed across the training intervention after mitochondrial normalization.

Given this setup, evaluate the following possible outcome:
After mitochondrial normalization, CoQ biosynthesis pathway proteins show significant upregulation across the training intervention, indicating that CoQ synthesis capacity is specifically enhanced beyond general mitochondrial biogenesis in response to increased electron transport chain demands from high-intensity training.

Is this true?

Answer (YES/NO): NO